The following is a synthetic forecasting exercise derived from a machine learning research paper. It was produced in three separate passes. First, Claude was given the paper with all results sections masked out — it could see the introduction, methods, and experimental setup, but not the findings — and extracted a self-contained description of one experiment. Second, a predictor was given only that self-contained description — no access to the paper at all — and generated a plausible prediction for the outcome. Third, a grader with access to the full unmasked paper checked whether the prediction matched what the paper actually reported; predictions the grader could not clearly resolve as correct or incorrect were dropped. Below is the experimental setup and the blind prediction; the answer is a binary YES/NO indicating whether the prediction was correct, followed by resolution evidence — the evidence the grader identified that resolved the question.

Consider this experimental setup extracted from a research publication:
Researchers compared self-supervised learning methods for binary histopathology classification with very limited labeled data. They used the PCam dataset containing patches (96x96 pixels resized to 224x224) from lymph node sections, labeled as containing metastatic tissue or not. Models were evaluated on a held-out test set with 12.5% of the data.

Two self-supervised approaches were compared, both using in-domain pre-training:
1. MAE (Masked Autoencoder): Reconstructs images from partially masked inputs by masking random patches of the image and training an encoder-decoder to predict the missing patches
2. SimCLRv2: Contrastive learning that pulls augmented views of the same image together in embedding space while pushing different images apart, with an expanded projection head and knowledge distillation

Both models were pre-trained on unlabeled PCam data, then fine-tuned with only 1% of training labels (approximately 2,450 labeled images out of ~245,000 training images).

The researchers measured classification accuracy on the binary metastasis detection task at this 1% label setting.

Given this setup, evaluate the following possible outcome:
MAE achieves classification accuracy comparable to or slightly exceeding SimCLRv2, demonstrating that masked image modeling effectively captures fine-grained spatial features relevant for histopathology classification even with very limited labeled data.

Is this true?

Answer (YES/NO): NO